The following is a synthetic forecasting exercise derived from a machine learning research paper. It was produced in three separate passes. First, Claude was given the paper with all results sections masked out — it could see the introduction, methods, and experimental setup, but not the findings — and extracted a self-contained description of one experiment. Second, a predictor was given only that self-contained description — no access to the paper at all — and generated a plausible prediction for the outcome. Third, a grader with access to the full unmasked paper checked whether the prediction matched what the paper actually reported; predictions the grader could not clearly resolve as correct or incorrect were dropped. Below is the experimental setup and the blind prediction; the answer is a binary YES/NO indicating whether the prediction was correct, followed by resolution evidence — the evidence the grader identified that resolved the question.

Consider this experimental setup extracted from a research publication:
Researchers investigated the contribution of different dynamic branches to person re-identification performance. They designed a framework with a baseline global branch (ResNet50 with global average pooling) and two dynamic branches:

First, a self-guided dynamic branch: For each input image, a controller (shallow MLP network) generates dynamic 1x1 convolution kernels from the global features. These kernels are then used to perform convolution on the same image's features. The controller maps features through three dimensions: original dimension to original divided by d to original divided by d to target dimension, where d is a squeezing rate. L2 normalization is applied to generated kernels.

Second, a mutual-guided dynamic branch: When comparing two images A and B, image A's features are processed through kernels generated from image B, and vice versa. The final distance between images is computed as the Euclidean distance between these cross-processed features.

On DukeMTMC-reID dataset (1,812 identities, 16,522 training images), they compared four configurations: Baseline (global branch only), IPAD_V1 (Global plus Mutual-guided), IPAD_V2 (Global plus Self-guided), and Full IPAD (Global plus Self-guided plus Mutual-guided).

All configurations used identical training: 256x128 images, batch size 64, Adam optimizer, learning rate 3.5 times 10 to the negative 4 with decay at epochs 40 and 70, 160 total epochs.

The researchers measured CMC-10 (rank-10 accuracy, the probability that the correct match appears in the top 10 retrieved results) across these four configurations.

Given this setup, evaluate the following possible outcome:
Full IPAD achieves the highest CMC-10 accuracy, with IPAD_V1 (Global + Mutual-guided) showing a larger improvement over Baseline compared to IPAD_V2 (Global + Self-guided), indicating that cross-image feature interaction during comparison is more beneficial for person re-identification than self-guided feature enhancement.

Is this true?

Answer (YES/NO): NO